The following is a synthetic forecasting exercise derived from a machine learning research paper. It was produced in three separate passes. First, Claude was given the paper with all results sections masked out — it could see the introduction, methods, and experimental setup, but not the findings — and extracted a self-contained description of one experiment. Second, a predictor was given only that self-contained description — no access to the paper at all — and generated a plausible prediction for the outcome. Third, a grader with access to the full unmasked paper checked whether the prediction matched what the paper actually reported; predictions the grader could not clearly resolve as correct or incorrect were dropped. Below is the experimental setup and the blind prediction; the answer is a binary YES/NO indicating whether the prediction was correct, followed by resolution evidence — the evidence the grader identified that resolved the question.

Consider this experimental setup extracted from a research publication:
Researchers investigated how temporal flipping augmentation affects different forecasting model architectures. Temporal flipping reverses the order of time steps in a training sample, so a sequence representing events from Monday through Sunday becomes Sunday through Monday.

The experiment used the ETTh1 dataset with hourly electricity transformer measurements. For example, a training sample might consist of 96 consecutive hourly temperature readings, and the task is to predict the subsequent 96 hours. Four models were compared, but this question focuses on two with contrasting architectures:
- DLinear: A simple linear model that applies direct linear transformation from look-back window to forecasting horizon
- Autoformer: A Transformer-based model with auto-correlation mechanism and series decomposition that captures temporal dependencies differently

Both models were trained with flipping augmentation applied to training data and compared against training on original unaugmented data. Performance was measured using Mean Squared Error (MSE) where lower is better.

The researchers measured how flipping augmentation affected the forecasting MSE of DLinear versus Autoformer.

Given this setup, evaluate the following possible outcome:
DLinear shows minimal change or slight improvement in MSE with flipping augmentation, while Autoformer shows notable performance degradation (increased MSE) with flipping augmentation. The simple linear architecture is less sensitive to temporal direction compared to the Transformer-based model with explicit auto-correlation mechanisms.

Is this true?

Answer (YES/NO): NO